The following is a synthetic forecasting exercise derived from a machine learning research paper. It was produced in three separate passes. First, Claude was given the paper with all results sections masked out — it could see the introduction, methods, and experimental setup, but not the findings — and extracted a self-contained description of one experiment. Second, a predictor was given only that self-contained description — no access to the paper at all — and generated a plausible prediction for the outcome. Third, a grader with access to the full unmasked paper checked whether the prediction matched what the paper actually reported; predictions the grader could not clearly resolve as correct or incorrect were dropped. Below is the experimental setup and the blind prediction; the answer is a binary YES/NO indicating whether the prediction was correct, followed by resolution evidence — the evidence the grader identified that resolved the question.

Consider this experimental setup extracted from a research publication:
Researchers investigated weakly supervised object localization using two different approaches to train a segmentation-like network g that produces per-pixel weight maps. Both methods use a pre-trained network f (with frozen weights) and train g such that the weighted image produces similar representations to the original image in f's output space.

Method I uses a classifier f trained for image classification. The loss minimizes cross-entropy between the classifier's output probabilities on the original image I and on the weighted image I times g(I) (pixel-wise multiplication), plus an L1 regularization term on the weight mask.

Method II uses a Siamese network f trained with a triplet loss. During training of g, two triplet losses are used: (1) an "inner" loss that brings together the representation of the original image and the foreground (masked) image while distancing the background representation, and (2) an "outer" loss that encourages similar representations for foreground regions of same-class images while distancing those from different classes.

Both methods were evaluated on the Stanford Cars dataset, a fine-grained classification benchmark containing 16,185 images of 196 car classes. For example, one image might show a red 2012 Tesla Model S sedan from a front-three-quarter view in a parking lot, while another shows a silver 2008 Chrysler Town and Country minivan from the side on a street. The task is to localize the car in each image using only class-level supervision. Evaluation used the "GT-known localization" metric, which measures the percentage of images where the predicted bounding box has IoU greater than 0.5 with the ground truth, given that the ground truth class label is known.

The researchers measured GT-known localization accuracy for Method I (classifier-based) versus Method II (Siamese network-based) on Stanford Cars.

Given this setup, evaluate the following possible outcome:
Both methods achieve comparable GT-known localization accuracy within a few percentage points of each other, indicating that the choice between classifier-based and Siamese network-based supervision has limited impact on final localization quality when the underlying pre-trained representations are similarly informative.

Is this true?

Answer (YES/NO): YES